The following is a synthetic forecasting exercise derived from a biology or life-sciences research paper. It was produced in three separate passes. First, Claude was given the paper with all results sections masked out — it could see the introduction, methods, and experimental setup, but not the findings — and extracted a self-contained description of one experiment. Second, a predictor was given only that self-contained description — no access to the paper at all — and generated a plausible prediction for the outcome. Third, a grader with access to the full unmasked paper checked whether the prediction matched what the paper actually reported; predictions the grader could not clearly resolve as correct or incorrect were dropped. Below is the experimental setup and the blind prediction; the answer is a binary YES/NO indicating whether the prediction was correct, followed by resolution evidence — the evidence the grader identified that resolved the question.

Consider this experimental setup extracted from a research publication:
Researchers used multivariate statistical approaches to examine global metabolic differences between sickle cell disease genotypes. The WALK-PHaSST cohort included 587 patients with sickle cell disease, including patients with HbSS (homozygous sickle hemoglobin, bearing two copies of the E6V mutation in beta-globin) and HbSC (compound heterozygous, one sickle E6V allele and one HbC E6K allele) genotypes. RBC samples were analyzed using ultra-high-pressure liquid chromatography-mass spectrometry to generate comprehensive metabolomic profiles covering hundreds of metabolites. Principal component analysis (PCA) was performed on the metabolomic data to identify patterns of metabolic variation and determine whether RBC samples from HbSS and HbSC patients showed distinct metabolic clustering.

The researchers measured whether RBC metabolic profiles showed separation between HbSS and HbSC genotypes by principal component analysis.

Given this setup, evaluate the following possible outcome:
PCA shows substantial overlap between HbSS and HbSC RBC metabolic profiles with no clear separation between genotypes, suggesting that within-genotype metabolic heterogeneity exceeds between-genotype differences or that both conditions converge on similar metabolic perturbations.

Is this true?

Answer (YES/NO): NO